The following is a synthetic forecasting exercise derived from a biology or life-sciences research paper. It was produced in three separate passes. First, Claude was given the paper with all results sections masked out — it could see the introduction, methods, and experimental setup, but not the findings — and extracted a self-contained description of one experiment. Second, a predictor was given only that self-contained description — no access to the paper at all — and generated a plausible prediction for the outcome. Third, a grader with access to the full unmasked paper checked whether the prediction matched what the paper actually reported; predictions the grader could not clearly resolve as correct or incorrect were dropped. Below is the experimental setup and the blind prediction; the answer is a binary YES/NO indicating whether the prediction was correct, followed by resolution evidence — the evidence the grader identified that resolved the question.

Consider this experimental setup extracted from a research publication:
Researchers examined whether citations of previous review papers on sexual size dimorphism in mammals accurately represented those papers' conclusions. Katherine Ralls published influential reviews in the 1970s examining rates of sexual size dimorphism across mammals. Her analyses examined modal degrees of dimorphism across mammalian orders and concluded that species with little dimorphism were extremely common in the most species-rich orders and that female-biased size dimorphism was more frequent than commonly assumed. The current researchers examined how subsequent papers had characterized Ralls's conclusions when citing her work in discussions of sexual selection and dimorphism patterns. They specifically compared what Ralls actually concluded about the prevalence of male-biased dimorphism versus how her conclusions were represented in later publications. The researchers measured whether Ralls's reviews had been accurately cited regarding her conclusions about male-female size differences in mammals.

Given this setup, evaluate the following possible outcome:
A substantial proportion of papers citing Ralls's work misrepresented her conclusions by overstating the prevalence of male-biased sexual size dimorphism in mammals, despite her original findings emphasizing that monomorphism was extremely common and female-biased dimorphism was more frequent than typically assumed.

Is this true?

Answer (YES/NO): NO